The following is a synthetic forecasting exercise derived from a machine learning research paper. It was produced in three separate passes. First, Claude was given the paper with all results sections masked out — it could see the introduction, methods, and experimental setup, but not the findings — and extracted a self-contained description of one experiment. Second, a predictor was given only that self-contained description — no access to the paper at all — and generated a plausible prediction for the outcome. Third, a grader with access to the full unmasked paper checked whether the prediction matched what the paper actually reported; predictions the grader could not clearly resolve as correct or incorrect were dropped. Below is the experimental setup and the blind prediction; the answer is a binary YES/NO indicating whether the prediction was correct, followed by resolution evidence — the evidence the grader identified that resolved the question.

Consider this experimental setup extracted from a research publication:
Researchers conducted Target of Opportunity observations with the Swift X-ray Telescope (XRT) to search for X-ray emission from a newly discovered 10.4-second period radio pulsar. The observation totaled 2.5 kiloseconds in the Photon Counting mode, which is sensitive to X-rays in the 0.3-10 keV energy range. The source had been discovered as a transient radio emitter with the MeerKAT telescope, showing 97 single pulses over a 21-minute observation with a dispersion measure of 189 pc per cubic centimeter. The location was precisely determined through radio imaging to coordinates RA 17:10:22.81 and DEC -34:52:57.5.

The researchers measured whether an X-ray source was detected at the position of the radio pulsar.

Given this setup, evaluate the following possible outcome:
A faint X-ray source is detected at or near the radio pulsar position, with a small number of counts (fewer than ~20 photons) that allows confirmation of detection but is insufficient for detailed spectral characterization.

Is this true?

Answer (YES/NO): NO